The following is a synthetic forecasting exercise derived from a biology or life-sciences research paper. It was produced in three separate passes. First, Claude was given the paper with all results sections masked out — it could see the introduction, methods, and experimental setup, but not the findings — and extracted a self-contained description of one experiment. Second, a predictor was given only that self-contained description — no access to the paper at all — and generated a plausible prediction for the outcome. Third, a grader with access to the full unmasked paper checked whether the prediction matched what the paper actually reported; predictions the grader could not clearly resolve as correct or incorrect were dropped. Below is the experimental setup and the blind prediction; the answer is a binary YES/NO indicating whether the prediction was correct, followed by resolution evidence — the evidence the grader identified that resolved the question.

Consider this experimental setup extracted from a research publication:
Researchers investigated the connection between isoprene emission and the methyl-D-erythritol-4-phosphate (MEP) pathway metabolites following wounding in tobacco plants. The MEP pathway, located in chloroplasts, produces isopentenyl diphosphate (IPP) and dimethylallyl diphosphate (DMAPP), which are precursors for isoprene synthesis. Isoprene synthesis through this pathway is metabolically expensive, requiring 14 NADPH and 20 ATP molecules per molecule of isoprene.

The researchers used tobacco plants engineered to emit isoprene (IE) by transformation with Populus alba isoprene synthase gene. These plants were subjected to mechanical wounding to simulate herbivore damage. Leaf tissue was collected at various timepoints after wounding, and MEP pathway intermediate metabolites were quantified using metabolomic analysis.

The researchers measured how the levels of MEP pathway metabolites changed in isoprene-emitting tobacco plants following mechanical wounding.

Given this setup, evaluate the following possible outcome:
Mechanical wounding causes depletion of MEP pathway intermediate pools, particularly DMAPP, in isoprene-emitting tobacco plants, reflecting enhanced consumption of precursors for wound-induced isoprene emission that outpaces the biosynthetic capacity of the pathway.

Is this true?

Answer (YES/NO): NO